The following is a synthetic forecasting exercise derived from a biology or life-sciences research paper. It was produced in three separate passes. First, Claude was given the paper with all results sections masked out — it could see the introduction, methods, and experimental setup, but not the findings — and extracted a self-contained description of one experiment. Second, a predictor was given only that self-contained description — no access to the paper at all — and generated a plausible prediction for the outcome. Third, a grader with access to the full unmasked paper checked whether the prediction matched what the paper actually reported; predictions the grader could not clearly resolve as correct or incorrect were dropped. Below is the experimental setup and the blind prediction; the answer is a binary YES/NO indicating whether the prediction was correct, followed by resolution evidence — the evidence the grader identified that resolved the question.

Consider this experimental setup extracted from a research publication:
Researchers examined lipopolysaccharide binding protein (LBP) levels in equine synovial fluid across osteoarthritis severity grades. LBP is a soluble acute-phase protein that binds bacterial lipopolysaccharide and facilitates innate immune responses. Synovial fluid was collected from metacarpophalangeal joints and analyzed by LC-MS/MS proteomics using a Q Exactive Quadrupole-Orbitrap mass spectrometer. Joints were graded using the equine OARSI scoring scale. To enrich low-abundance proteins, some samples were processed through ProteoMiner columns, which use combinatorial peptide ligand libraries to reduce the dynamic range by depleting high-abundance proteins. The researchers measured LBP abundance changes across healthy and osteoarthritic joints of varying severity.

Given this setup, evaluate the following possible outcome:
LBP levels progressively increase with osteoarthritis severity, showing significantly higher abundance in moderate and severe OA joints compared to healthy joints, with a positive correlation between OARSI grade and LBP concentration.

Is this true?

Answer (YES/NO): NO